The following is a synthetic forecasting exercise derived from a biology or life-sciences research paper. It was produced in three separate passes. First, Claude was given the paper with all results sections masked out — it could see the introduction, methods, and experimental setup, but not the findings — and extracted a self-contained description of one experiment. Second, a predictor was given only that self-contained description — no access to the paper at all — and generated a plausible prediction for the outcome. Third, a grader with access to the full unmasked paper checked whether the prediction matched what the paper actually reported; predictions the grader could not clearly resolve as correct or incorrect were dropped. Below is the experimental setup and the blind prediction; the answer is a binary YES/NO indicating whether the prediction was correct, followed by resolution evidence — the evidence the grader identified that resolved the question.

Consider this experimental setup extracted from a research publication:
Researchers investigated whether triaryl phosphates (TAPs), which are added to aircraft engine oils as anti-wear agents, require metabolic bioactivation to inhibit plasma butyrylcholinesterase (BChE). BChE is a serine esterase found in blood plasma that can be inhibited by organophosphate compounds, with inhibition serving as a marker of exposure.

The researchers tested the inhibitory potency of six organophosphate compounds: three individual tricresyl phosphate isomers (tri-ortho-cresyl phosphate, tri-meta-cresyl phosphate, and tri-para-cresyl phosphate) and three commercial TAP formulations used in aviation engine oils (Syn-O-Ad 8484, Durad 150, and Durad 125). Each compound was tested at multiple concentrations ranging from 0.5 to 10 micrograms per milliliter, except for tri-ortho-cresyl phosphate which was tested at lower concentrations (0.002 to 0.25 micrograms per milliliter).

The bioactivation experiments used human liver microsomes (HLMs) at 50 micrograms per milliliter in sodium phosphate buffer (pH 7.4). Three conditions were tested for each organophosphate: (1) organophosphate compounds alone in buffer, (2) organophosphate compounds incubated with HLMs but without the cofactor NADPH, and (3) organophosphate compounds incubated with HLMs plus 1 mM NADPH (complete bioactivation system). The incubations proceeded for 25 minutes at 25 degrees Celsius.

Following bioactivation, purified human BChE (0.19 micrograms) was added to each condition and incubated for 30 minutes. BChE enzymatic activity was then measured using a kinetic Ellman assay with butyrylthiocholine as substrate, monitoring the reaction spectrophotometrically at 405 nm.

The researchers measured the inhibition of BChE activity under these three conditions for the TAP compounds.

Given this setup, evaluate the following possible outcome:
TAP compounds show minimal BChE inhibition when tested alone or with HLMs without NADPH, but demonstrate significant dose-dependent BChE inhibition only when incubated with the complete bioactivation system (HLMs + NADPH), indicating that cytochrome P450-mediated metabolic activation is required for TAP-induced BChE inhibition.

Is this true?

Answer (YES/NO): NO